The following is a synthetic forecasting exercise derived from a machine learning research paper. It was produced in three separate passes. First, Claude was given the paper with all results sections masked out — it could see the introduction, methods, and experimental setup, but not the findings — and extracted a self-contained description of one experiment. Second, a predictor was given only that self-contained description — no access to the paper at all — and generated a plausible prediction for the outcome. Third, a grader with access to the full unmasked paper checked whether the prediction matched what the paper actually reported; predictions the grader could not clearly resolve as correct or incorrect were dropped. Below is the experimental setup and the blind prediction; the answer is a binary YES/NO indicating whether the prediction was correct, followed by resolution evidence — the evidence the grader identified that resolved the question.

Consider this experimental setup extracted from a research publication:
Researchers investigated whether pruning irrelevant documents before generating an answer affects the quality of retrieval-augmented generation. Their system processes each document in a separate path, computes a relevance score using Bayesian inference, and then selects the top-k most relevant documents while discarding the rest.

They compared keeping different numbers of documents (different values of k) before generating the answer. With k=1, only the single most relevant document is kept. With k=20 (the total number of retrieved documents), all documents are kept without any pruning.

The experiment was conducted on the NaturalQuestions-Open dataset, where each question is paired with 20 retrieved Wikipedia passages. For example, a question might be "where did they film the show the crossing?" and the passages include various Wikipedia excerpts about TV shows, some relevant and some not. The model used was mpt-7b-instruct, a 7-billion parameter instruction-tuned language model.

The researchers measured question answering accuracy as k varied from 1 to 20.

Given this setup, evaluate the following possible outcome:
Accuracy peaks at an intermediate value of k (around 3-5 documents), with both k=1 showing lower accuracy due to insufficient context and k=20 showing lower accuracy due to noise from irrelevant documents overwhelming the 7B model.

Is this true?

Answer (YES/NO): NO